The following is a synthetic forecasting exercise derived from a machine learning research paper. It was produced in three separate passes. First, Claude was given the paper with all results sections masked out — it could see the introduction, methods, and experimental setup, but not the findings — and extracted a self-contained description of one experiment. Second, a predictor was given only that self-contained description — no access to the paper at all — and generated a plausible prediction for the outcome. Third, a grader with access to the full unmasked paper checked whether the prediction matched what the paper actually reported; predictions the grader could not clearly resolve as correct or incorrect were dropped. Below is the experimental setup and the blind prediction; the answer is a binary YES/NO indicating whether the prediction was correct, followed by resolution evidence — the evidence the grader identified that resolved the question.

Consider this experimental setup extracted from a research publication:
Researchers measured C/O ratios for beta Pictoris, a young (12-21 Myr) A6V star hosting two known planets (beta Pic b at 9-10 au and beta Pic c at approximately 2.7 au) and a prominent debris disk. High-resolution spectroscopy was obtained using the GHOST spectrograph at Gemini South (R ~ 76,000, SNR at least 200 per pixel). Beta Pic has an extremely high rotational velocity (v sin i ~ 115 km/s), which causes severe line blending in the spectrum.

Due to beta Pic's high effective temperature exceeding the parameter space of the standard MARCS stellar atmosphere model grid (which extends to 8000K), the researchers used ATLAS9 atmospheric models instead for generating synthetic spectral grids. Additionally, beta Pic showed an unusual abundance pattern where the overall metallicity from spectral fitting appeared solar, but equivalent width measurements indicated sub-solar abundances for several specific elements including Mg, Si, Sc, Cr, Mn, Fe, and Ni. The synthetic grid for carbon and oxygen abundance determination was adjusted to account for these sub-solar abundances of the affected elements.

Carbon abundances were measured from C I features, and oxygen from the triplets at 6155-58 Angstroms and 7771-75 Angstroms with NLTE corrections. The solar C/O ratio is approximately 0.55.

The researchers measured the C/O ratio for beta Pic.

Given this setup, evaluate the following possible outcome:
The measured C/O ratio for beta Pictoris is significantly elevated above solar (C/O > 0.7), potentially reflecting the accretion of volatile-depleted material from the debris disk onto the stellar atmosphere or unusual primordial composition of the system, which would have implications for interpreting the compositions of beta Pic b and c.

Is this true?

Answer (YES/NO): NO